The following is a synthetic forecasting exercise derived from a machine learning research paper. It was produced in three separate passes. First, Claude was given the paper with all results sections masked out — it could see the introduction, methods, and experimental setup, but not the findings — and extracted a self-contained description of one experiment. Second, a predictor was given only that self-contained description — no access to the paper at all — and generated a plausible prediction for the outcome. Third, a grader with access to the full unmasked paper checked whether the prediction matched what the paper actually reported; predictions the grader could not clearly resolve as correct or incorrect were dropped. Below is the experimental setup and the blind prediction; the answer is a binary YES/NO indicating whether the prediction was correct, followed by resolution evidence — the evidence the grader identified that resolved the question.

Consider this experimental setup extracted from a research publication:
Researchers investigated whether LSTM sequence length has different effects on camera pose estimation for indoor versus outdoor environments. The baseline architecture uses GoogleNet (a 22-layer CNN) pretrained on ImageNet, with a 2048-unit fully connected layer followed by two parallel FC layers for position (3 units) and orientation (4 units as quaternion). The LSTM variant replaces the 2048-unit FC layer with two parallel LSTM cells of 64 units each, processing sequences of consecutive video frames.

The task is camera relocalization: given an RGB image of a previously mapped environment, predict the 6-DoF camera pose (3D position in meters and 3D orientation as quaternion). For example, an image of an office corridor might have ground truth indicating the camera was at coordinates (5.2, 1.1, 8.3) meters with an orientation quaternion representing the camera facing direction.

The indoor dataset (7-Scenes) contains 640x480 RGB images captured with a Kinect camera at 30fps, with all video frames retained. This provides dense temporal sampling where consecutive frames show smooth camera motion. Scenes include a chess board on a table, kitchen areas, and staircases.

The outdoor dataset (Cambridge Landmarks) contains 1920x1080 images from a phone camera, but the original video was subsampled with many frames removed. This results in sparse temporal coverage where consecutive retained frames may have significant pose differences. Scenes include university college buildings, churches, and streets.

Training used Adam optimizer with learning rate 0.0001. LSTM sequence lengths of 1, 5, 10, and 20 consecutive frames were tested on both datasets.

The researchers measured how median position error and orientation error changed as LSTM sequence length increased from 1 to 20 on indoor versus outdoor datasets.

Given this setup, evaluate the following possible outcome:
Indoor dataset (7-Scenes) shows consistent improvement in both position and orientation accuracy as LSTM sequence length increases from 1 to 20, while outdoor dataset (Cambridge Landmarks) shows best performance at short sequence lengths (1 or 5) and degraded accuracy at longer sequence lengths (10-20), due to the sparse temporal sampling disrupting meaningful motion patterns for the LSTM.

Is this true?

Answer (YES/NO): NO